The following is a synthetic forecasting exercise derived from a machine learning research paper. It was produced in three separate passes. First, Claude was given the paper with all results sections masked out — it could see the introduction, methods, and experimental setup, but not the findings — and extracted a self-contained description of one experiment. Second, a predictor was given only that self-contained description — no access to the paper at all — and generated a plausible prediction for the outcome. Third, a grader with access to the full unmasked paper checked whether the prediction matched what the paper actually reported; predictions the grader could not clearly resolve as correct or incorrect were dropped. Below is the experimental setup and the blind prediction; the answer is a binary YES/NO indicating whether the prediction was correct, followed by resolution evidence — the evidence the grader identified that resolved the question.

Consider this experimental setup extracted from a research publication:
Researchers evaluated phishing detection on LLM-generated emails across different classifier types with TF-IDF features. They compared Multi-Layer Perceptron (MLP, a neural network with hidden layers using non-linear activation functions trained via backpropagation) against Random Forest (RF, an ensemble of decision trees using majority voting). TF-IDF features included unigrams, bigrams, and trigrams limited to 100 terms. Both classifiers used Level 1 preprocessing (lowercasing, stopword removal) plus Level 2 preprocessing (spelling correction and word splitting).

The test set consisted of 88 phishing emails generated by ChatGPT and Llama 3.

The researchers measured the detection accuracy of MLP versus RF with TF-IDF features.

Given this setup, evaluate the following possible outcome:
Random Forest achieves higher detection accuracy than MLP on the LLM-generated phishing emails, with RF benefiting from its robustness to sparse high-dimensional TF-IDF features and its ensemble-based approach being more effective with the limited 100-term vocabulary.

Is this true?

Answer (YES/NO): YES